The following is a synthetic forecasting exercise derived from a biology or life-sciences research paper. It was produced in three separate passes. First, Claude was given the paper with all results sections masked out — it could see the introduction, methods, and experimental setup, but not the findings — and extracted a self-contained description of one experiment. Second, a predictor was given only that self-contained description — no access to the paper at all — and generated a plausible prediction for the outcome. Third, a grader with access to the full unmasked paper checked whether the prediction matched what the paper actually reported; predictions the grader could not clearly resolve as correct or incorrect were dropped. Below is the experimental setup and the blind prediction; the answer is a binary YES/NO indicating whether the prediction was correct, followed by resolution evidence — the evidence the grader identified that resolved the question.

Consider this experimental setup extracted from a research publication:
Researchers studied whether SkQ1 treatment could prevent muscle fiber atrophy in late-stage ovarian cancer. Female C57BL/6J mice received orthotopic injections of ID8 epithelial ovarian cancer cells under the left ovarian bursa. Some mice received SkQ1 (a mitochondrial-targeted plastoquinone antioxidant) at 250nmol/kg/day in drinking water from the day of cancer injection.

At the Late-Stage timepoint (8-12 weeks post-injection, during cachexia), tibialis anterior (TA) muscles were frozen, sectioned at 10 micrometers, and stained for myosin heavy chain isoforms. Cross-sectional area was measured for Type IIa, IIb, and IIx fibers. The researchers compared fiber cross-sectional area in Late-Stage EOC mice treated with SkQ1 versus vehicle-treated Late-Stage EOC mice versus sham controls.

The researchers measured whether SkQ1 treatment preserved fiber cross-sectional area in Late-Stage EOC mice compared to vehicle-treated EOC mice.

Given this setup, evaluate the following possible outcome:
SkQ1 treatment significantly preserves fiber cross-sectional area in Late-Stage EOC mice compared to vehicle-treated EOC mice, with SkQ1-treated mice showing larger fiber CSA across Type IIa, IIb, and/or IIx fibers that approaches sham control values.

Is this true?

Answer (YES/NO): NO